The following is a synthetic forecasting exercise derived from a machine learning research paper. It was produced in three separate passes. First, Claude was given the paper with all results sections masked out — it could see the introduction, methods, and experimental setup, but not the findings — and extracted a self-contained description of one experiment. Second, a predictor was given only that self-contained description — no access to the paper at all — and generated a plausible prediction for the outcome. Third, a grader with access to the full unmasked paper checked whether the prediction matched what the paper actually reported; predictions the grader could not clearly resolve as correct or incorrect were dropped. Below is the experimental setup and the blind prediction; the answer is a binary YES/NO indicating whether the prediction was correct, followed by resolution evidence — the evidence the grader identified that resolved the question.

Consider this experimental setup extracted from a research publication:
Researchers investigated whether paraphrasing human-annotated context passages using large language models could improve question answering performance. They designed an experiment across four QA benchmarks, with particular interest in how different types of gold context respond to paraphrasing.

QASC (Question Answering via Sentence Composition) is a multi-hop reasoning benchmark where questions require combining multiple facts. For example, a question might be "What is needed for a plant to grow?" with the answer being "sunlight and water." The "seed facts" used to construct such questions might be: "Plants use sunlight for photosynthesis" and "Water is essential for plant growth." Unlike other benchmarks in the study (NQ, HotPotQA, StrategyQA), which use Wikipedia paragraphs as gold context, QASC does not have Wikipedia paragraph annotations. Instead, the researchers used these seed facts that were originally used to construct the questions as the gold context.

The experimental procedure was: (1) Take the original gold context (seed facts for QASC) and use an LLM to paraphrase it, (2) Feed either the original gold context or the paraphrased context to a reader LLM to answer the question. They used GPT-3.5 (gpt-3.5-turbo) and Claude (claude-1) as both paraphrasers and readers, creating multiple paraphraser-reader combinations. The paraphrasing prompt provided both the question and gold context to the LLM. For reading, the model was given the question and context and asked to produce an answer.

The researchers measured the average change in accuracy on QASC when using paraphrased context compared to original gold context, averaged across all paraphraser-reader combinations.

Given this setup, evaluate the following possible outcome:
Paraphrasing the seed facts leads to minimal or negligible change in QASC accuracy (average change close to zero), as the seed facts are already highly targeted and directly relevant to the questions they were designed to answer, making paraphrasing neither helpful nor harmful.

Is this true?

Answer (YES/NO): NO